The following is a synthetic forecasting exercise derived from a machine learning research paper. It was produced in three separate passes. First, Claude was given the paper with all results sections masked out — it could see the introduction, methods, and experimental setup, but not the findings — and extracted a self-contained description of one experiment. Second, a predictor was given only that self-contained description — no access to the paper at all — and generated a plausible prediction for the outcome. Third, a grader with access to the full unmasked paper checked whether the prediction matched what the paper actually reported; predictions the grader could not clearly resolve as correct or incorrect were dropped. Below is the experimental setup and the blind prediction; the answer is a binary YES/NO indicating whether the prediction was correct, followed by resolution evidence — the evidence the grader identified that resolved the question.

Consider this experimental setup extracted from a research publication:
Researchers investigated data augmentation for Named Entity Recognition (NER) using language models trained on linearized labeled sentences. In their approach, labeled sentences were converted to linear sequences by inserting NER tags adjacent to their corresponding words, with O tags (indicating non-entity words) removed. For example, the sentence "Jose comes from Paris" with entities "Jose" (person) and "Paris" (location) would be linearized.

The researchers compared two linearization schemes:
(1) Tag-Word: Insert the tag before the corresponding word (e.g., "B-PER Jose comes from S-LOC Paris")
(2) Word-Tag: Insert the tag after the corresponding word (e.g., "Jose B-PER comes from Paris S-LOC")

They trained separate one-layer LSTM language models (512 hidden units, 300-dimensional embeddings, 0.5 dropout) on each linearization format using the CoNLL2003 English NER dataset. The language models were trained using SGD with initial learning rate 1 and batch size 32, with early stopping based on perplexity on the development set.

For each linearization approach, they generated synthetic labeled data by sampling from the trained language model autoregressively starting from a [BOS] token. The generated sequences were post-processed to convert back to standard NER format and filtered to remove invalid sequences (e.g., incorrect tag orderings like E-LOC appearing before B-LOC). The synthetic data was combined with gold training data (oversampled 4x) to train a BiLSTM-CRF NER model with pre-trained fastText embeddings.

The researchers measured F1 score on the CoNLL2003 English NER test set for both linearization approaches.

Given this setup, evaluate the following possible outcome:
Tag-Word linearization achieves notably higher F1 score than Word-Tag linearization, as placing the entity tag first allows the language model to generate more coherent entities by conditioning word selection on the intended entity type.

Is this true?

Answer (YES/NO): YES